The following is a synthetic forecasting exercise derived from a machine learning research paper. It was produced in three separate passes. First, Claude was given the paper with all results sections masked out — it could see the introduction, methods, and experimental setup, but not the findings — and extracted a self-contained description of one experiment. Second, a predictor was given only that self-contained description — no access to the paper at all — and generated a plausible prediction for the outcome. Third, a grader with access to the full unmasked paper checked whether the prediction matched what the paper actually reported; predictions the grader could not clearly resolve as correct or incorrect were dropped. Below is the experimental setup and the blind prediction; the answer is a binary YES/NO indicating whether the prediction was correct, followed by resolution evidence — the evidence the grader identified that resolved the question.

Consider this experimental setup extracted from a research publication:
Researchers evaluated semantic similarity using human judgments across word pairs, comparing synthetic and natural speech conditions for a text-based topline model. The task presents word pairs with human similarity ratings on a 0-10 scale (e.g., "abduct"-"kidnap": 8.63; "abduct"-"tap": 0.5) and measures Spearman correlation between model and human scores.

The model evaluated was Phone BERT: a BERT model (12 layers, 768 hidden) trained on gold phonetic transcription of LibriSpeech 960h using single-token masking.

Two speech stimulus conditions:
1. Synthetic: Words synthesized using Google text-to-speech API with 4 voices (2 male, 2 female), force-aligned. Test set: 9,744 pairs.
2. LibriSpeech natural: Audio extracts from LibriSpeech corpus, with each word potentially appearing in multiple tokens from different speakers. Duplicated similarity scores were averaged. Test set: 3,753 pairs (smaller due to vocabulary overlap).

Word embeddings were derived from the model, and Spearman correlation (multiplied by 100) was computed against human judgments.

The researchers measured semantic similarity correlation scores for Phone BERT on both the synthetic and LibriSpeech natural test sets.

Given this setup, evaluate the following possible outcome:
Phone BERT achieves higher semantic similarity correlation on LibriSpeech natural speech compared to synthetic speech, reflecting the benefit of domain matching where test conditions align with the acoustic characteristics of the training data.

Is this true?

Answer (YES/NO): YES